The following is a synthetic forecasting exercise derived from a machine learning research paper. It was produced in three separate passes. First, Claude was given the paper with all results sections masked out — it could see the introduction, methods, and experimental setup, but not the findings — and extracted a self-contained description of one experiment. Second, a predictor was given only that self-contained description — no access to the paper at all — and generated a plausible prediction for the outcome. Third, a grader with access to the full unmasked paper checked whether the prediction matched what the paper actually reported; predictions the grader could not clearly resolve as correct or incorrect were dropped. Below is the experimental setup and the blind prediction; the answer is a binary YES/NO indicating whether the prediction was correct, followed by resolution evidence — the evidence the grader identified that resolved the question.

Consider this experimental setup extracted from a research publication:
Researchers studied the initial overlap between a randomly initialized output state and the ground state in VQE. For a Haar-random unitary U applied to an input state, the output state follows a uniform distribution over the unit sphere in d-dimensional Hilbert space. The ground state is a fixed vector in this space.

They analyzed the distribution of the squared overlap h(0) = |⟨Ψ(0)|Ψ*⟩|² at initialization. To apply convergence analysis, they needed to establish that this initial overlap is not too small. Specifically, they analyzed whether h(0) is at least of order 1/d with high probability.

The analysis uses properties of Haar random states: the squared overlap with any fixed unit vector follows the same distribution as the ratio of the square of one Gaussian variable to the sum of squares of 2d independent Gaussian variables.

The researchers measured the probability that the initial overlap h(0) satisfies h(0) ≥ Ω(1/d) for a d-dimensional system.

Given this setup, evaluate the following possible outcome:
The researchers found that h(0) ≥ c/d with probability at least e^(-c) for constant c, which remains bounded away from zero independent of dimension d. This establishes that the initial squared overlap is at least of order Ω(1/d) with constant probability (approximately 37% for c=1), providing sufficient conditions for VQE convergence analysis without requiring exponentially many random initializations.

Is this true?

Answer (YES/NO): NO